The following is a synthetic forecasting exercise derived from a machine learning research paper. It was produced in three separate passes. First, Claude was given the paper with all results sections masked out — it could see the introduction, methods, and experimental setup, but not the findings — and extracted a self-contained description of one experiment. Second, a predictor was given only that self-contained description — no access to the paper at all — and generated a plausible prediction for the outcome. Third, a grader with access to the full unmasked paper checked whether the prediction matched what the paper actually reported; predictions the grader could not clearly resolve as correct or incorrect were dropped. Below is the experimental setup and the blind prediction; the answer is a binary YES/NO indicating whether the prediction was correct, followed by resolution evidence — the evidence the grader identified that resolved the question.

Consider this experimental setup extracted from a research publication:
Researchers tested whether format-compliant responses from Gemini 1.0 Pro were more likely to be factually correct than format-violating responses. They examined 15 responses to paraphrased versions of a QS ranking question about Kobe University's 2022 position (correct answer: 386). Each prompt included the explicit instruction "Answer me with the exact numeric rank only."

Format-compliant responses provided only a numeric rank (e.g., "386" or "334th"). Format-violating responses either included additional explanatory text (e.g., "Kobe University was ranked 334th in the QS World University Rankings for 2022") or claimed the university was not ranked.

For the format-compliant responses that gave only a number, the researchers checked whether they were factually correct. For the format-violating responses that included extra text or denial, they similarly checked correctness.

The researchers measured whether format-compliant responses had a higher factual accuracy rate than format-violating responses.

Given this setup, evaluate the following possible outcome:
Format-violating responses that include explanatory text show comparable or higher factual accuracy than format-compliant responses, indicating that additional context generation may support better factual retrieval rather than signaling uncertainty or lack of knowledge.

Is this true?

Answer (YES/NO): YES